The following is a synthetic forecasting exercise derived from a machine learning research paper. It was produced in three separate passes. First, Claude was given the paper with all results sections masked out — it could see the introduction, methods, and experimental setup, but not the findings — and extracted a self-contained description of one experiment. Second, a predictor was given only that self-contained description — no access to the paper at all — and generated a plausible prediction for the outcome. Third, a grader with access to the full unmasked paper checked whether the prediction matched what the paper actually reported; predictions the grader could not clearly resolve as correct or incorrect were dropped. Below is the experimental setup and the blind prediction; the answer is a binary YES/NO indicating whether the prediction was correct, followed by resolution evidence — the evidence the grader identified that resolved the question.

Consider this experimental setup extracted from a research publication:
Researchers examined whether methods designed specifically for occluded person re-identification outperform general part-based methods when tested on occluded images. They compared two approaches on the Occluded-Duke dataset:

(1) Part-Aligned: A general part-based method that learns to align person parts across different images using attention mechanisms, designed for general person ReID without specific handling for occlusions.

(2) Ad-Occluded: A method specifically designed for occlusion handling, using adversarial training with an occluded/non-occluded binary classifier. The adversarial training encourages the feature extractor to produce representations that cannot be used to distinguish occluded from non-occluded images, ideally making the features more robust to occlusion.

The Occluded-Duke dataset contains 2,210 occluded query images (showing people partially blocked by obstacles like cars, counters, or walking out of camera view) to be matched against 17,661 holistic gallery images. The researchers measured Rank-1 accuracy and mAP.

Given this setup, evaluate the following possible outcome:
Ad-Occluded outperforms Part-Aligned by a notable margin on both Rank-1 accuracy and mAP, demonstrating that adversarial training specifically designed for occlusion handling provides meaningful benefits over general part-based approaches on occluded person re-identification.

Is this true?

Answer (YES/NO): YES